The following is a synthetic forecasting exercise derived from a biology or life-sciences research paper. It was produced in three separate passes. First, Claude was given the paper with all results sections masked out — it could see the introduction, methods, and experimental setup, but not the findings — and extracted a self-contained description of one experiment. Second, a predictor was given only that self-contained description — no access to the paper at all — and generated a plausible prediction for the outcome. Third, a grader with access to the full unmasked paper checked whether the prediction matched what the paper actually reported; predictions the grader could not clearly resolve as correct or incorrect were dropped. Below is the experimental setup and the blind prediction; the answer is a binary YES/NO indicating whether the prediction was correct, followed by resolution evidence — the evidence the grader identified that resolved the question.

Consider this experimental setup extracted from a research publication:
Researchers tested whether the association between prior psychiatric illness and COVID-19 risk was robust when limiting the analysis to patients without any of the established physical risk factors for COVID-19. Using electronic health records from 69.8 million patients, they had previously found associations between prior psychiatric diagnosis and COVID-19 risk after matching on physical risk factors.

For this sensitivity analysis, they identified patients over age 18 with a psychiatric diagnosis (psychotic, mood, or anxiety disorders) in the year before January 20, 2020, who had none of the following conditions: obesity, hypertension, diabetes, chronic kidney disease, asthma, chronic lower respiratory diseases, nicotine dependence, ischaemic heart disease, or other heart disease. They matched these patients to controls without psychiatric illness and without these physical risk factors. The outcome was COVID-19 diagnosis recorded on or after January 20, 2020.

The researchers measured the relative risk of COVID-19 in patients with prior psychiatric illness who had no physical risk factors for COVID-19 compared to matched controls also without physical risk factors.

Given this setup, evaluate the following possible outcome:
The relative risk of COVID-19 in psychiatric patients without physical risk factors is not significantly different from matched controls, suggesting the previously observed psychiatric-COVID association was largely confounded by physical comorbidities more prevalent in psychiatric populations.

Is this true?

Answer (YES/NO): NO